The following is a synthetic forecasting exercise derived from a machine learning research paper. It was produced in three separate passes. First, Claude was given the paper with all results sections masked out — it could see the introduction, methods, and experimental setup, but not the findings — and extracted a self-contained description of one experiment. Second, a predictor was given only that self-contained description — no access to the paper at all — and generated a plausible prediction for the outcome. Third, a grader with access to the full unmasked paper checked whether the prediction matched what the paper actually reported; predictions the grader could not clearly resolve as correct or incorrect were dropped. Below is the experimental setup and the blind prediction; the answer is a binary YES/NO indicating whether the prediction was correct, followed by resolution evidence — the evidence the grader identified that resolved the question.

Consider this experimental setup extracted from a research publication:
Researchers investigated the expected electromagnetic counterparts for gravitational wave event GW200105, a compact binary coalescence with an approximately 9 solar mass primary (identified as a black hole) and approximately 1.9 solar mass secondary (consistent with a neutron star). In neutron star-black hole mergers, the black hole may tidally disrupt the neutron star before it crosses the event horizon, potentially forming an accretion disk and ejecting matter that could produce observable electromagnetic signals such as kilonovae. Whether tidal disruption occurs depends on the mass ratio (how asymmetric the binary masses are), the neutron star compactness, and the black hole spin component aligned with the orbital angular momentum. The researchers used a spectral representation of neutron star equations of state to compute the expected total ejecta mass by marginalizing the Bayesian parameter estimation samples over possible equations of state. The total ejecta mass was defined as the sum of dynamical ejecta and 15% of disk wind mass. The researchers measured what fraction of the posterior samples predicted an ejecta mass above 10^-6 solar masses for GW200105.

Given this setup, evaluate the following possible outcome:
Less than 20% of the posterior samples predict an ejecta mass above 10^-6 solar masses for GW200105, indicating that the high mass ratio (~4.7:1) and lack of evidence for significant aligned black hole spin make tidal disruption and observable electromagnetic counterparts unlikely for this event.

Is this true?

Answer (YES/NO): YES